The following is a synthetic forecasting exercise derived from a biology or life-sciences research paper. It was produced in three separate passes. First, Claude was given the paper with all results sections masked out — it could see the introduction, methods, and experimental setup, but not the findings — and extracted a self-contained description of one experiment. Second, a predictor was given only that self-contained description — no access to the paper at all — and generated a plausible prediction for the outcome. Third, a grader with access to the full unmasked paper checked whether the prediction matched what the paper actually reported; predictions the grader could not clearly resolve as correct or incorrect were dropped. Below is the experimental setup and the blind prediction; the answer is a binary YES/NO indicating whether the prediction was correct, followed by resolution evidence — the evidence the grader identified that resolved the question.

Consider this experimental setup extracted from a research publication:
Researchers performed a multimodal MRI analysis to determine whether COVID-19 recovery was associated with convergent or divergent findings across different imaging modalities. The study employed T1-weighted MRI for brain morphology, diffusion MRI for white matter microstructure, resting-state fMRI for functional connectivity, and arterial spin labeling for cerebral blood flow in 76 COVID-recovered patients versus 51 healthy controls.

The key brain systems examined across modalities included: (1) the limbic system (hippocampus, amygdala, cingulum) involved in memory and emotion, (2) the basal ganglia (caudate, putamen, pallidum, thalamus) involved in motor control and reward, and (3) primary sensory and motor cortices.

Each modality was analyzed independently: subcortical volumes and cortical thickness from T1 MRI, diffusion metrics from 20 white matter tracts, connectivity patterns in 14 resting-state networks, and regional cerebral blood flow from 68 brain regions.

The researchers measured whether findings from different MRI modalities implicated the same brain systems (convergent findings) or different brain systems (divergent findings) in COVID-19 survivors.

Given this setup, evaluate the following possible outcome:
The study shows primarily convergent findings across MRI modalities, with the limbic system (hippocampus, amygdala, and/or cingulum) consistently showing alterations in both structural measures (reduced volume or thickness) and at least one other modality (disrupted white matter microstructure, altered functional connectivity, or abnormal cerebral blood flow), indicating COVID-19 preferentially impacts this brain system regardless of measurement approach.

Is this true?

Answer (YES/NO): YES